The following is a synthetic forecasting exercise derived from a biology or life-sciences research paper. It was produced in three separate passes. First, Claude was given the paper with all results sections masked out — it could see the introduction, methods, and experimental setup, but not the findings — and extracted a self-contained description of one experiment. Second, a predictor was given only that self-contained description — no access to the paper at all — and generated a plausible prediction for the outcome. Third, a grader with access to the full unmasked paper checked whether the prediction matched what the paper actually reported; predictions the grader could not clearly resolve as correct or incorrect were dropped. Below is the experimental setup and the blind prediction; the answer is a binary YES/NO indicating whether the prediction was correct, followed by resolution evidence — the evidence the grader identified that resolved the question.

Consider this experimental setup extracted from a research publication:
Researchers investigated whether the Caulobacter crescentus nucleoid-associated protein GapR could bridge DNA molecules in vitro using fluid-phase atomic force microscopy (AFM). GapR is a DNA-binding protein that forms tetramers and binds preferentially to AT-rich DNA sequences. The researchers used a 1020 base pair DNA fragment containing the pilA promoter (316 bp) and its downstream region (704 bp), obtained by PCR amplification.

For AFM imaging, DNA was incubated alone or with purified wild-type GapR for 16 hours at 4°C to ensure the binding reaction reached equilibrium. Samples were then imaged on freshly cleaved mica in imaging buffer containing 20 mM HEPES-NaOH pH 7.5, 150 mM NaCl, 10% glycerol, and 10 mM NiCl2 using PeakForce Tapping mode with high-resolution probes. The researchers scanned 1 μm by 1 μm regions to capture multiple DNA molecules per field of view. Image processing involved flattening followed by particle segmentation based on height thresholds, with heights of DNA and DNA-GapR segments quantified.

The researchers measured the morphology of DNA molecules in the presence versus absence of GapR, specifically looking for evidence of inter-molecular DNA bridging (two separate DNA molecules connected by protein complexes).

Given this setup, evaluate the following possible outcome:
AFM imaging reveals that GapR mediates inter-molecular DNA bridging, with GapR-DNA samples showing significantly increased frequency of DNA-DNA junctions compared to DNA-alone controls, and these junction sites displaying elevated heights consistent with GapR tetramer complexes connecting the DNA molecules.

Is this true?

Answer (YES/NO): YES